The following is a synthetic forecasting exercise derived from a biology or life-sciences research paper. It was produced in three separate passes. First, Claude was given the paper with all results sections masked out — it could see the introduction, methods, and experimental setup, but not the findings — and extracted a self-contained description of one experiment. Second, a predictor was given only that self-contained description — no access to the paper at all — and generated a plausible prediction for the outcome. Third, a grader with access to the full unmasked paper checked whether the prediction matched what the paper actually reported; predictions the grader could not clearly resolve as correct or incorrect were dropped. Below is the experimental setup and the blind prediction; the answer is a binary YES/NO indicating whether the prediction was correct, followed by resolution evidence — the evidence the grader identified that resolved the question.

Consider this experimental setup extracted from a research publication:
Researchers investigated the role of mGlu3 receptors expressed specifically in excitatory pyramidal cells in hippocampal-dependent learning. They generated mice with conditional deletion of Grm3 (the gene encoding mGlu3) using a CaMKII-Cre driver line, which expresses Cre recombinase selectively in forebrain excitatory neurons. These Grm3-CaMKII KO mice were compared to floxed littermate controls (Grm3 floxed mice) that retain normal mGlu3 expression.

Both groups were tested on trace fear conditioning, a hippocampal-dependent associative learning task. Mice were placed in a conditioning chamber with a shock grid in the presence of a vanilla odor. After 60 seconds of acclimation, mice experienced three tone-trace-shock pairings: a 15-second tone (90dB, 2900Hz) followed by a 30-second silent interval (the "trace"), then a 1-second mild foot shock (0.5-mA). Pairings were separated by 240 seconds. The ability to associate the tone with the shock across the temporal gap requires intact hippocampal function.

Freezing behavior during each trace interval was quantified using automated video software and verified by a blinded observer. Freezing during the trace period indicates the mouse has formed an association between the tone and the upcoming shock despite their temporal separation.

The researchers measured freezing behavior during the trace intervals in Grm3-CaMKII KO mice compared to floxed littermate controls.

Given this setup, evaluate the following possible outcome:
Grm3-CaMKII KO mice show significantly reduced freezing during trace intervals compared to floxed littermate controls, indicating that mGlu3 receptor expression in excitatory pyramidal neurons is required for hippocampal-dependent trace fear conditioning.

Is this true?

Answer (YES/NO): NO